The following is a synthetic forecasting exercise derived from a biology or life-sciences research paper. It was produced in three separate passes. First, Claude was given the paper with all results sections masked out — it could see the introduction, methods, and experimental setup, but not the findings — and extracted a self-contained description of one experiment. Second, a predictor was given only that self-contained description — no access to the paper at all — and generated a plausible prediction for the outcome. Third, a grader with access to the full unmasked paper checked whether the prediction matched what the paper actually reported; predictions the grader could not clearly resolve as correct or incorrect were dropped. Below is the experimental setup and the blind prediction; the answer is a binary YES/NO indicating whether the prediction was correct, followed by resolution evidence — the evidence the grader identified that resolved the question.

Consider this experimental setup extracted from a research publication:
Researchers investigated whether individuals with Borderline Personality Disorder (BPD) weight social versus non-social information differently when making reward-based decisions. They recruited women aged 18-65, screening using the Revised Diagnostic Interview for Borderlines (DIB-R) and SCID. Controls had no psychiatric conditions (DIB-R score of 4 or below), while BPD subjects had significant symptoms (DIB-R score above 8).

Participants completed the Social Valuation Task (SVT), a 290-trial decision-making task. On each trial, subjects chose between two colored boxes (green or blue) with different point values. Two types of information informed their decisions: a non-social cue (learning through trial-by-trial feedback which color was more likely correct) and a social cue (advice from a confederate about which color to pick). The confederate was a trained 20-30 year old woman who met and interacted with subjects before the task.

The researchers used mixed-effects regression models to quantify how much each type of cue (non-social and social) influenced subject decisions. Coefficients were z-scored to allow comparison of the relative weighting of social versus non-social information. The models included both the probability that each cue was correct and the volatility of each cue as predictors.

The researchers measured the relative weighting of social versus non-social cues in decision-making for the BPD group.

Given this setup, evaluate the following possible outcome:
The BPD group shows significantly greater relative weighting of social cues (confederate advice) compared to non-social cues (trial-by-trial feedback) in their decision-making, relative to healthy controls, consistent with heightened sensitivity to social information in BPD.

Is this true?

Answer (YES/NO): YES